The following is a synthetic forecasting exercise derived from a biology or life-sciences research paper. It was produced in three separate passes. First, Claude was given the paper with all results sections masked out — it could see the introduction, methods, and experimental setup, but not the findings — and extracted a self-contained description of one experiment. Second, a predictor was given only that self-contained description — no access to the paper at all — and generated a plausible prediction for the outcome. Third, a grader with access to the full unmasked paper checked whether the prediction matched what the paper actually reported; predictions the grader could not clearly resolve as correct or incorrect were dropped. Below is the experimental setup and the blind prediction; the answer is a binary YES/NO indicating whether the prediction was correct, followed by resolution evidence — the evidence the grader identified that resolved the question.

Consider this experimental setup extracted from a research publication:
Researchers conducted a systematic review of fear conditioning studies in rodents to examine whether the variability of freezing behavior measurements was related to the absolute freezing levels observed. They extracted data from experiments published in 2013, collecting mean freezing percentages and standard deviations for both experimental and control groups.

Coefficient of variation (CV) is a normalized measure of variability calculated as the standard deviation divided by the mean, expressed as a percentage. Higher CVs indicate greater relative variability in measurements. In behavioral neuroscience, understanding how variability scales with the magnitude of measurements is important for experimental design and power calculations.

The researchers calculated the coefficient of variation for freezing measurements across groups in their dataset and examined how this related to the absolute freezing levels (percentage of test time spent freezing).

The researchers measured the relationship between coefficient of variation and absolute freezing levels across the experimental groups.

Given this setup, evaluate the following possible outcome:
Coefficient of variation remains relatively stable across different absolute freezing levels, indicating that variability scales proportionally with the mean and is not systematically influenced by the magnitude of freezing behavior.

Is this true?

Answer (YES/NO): NO